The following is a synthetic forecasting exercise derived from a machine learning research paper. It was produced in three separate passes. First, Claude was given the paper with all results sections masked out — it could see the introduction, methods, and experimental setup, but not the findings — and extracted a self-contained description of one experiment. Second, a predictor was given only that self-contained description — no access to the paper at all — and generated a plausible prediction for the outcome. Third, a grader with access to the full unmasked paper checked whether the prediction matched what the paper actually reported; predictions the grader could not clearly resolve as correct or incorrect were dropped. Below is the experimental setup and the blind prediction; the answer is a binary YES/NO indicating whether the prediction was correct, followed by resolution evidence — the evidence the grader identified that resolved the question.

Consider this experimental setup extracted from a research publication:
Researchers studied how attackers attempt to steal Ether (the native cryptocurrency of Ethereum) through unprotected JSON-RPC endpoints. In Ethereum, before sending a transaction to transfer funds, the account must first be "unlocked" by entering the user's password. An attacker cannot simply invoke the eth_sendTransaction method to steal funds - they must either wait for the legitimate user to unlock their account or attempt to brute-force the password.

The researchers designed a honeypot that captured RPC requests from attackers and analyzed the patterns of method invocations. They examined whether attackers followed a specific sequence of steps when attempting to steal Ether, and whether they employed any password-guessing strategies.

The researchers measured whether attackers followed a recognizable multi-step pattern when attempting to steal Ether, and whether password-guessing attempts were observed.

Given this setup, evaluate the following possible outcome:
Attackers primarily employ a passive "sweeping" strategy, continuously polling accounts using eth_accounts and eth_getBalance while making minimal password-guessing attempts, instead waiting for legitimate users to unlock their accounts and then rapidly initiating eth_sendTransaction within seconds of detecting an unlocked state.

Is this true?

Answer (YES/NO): NO